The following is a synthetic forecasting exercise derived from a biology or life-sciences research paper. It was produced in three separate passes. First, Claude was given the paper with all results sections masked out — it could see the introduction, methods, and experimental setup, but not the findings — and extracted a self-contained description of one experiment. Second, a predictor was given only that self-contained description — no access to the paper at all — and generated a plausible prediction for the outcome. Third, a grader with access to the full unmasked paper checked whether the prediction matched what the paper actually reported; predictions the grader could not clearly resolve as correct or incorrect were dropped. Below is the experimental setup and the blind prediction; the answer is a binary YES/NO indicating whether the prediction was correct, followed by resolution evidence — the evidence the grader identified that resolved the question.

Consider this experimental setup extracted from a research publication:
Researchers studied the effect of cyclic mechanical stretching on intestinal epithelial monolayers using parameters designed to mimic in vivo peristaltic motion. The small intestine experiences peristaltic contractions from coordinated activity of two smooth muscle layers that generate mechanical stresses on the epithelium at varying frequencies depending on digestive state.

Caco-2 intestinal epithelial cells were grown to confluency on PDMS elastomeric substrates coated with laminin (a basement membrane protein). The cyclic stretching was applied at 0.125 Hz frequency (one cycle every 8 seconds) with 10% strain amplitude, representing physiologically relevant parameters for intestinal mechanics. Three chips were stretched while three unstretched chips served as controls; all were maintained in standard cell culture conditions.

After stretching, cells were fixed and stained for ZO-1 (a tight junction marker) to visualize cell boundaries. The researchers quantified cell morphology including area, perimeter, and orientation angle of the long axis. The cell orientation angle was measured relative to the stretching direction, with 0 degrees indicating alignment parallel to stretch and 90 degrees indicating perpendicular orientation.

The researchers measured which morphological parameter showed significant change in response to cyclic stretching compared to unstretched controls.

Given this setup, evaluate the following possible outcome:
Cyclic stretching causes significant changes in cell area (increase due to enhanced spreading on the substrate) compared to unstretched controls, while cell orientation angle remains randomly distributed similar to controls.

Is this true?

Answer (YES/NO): NO